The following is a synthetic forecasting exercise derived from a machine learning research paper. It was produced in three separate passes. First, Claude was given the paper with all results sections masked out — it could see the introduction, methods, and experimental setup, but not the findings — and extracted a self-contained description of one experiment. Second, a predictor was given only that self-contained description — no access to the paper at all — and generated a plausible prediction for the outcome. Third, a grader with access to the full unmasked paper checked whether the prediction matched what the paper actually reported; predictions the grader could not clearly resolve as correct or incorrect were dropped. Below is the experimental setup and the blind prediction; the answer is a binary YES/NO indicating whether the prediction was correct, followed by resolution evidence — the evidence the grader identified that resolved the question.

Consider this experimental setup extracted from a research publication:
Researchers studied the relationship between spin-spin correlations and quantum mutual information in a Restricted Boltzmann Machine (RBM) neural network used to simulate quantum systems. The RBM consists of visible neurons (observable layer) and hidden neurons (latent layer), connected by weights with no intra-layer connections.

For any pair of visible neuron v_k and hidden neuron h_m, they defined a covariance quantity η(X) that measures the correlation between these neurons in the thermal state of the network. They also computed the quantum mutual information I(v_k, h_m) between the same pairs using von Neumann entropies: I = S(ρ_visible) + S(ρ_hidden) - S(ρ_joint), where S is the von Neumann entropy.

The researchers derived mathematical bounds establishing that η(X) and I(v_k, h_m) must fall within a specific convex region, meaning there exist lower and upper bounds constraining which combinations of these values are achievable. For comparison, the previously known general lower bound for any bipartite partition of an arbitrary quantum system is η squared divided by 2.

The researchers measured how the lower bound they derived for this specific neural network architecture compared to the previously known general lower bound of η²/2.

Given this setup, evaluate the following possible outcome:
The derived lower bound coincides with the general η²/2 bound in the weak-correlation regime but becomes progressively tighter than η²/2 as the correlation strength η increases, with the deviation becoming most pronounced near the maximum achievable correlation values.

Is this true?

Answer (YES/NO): NO